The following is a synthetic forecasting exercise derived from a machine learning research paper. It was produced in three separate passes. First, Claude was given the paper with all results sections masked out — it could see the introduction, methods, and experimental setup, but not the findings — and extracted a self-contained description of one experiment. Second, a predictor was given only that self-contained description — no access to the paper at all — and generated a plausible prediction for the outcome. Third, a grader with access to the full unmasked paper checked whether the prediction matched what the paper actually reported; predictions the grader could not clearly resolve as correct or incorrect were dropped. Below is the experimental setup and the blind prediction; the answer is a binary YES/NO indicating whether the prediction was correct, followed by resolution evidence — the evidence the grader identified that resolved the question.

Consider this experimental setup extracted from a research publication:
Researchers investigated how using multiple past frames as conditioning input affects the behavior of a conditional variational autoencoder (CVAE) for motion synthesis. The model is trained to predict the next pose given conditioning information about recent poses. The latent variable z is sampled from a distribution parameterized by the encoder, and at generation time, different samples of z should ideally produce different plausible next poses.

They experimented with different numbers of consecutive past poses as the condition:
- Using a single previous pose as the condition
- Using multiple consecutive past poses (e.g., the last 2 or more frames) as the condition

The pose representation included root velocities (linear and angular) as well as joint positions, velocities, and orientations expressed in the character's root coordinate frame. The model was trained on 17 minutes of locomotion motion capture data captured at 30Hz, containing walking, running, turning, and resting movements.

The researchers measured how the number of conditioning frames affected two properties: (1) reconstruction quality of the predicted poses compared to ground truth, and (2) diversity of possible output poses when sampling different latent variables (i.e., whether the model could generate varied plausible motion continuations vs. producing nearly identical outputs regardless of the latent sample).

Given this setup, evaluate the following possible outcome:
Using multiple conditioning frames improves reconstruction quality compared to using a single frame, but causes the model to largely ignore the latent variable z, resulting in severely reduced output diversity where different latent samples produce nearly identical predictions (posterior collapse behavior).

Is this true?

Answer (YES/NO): NO